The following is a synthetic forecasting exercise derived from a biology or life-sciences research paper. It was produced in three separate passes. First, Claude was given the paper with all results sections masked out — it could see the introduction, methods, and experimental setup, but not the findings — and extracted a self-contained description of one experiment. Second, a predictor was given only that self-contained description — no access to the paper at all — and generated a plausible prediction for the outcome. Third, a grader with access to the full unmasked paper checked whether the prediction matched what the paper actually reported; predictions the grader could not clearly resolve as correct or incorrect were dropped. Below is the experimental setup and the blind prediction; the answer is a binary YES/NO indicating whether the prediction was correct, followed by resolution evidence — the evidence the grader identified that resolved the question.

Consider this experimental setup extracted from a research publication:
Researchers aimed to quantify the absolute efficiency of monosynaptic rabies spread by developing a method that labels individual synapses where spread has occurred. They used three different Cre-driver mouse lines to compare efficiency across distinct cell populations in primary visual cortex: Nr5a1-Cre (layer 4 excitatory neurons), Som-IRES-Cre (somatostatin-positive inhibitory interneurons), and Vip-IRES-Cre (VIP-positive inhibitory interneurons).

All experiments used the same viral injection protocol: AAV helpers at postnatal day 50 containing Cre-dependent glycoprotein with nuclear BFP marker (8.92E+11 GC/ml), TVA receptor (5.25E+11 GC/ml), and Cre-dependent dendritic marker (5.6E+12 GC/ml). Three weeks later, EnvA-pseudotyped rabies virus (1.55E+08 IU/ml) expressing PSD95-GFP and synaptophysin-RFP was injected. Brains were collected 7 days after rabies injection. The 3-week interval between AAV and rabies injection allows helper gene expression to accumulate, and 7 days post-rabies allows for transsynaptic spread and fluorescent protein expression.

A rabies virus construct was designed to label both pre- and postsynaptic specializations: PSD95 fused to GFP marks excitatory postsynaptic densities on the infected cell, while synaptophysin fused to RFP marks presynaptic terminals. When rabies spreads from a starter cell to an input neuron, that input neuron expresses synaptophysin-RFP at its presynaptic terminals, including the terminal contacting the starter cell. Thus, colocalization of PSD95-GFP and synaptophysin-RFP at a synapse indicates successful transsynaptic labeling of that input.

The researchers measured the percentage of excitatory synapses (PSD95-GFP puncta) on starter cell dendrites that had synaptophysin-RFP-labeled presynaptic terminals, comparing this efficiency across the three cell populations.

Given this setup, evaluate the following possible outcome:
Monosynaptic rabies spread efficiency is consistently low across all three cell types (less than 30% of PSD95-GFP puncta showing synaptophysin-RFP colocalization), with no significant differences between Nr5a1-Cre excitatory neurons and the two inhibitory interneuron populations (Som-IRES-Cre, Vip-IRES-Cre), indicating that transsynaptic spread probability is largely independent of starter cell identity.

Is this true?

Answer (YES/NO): NO